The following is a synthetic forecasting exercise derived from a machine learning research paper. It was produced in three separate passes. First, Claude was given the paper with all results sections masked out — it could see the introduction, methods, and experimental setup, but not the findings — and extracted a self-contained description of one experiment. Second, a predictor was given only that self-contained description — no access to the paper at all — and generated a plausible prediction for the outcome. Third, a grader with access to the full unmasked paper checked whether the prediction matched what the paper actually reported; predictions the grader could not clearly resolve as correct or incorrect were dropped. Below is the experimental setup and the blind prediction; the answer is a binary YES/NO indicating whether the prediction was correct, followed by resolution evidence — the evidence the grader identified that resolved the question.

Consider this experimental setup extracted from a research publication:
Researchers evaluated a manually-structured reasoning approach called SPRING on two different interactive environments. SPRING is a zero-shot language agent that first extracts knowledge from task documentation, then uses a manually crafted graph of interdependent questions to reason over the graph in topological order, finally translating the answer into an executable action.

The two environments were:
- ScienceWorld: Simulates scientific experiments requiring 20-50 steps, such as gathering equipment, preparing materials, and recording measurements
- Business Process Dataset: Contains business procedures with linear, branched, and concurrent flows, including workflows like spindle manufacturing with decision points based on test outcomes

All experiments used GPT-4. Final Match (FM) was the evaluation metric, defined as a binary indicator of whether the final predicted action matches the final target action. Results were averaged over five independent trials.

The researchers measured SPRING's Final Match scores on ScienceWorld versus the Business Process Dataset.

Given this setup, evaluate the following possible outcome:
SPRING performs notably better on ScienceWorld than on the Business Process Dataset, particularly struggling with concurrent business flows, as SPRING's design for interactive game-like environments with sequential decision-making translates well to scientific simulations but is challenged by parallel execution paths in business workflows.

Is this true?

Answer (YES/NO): NO